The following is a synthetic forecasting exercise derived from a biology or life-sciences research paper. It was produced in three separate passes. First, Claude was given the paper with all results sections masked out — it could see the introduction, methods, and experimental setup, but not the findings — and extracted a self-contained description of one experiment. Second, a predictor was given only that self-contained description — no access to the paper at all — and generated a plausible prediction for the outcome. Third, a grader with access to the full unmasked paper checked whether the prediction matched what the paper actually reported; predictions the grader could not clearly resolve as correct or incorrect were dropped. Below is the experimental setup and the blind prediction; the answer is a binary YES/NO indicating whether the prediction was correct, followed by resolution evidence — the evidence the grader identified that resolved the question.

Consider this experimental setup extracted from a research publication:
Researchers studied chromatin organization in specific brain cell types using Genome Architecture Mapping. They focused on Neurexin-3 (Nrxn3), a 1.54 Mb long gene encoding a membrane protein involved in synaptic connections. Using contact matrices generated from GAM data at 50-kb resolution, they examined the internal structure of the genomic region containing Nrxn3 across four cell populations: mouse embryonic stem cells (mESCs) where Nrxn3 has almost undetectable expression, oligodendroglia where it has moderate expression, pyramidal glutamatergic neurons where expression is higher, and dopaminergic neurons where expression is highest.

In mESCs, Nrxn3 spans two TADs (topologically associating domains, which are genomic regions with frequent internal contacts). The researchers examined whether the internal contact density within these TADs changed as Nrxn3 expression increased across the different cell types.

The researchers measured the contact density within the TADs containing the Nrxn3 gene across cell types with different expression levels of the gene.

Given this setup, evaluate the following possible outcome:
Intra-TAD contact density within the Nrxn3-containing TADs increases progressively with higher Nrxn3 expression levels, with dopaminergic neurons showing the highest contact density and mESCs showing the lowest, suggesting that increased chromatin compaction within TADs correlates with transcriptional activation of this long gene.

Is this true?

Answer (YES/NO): NO